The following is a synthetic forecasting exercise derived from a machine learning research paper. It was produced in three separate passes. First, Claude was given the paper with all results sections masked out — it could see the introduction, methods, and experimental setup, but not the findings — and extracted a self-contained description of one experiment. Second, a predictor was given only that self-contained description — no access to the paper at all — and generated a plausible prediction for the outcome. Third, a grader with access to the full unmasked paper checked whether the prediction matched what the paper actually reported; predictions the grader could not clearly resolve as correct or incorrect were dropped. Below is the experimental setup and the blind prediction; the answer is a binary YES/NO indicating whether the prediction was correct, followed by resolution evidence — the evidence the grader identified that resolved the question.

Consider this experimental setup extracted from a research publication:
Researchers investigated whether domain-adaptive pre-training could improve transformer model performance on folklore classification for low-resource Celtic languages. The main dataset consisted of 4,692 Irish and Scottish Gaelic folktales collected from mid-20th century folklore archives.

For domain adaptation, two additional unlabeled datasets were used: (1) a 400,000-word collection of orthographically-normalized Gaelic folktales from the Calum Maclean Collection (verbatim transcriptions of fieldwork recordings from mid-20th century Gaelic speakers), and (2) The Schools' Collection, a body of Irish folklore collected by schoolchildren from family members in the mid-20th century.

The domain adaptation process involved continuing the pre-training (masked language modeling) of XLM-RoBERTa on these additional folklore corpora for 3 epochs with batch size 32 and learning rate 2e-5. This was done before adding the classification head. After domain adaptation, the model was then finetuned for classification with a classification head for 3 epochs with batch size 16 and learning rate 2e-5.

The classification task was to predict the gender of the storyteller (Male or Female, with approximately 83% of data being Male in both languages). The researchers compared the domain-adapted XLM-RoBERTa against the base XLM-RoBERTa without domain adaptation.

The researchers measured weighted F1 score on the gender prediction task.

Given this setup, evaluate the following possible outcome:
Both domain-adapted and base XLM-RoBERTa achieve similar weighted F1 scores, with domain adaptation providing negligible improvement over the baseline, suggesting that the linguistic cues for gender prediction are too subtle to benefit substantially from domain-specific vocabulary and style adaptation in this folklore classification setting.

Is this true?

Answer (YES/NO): YES